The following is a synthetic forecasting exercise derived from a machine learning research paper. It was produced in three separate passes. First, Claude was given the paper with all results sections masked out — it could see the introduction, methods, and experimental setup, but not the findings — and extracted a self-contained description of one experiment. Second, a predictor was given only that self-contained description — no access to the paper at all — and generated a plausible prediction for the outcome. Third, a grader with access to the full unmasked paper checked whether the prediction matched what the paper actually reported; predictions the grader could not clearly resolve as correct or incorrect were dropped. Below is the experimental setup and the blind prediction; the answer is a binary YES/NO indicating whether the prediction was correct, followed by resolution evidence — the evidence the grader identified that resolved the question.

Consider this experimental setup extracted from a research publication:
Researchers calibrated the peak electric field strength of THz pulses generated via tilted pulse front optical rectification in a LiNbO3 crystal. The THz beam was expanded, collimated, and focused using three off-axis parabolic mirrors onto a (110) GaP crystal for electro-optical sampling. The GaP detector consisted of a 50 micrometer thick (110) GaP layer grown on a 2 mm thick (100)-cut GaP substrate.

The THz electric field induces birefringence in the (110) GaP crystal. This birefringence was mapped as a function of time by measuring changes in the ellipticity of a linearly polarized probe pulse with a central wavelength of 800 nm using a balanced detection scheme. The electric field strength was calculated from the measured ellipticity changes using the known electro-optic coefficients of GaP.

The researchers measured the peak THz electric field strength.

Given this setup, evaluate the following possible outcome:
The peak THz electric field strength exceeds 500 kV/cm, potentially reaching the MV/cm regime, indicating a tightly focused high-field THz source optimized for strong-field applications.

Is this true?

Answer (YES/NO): YES